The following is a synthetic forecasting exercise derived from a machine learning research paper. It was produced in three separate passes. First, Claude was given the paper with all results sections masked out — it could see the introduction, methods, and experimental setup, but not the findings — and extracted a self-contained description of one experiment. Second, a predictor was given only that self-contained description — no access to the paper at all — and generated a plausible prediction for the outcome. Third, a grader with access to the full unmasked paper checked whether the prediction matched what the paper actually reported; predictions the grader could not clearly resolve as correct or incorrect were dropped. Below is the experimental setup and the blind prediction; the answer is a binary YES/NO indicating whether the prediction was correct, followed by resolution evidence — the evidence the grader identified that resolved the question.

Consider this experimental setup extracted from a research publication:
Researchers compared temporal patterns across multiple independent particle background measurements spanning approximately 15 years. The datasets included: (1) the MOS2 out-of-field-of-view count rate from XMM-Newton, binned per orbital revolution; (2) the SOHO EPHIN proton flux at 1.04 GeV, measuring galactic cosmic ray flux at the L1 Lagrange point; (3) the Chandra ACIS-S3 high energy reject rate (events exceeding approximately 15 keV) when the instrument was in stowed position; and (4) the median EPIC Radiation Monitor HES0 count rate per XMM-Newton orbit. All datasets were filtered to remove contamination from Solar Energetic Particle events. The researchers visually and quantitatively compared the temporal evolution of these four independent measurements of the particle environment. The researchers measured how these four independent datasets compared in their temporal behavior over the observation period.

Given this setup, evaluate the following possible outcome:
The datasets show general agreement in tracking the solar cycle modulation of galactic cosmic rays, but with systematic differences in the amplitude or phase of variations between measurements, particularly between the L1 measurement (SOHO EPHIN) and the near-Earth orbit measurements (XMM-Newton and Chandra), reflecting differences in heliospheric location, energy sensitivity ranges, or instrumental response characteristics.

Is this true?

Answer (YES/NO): NO